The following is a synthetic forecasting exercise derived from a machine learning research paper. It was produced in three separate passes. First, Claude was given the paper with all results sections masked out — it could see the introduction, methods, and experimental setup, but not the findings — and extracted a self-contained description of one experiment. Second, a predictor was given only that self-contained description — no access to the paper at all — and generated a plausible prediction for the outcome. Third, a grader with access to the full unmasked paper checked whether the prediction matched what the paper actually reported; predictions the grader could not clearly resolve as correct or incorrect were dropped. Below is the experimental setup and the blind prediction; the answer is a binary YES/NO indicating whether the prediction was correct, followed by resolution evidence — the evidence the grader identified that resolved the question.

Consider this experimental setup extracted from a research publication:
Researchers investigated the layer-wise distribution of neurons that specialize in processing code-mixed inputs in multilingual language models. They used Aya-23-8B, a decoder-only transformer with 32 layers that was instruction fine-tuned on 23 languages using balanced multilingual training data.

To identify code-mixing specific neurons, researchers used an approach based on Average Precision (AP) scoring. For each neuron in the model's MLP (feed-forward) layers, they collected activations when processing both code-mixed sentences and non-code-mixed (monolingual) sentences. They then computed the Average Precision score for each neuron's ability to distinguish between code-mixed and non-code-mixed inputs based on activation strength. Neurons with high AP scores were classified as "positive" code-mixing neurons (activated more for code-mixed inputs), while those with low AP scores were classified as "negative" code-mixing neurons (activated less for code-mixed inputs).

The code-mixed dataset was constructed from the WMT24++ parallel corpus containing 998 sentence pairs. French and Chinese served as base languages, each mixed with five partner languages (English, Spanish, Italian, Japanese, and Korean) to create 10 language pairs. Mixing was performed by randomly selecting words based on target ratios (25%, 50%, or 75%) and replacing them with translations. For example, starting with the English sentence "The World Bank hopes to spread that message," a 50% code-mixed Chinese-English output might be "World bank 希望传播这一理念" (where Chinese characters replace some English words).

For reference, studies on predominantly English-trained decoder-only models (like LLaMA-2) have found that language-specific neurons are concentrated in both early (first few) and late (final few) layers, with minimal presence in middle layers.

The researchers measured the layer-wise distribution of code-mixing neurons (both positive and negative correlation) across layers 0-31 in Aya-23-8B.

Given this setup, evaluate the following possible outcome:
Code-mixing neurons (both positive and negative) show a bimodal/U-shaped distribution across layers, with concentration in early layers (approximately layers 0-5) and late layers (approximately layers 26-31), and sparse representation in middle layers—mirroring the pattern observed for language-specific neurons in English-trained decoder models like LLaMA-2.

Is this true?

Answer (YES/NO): NO